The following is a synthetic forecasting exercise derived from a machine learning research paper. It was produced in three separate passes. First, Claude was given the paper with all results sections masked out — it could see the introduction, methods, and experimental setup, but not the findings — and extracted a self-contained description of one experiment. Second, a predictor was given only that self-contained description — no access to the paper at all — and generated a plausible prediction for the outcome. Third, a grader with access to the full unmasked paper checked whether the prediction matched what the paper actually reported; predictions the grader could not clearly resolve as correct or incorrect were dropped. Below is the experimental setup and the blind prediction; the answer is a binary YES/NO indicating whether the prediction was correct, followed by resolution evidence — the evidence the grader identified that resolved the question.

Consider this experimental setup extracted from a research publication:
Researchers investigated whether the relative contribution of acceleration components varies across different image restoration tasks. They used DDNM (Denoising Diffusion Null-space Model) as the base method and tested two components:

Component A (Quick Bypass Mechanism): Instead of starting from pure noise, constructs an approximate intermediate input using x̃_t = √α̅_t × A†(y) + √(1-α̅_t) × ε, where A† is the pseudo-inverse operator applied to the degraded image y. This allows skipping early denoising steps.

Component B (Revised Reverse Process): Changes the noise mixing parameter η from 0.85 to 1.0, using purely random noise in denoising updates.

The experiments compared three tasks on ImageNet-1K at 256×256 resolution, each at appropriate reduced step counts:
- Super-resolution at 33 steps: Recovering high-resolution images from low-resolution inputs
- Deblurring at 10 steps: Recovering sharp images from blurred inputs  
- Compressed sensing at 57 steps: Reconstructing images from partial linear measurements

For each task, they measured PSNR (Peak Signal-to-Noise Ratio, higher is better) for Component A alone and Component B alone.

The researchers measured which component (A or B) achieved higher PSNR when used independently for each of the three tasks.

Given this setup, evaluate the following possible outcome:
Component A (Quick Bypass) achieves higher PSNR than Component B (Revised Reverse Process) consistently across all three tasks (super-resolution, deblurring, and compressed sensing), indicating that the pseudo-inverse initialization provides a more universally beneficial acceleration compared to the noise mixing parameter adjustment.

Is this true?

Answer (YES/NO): NO